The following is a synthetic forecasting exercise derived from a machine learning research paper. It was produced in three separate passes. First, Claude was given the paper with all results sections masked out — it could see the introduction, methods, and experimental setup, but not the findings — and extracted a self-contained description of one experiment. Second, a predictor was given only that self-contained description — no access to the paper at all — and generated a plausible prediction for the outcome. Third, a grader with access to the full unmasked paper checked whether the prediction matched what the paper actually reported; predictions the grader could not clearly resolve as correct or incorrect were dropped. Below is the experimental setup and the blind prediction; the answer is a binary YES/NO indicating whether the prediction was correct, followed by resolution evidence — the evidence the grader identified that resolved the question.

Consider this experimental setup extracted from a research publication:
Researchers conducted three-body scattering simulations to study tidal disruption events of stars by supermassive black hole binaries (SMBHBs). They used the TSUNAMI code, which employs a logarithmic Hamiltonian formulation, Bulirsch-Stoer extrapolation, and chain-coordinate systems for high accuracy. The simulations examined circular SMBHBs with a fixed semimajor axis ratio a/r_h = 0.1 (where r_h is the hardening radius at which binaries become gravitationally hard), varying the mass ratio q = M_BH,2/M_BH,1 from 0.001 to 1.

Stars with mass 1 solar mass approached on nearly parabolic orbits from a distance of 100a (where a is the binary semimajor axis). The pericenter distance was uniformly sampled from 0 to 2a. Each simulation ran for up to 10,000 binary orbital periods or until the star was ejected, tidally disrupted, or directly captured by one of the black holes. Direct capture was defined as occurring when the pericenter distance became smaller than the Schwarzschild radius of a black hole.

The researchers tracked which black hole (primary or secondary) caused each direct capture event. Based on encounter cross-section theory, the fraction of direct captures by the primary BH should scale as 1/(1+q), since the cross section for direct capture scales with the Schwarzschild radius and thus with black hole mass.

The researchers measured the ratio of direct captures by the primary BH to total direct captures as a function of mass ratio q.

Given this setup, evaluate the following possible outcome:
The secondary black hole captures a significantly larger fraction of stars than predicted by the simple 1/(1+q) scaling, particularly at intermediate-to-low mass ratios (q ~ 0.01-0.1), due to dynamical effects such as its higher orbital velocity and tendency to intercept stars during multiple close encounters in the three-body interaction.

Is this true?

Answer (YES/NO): NO